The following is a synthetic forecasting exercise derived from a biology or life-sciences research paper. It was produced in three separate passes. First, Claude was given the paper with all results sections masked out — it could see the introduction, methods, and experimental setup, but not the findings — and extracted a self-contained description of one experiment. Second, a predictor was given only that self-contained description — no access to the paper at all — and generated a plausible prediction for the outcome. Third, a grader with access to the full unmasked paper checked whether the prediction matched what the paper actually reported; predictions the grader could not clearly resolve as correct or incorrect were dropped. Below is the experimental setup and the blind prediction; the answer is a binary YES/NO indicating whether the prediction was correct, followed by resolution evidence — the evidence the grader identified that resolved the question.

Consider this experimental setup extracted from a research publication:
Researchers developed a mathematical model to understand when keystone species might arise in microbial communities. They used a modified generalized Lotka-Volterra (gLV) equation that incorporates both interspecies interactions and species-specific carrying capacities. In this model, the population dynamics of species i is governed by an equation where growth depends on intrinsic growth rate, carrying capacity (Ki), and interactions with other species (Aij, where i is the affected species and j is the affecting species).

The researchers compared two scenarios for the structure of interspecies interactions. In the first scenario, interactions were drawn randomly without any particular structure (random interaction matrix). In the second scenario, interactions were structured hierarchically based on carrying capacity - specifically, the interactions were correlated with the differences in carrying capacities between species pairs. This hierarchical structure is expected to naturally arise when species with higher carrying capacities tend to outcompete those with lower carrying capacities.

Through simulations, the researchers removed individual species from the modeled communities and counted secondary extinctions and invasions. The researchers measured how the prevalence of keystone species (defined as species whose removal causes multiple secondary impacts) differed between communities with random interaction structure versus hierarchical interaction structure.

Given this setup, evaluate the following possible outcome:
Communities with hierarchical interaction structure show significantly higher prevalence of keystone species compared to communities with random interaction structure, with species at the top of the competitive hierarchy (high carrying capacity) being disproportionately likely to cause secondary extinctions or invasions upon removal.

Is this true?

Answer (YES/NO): NO